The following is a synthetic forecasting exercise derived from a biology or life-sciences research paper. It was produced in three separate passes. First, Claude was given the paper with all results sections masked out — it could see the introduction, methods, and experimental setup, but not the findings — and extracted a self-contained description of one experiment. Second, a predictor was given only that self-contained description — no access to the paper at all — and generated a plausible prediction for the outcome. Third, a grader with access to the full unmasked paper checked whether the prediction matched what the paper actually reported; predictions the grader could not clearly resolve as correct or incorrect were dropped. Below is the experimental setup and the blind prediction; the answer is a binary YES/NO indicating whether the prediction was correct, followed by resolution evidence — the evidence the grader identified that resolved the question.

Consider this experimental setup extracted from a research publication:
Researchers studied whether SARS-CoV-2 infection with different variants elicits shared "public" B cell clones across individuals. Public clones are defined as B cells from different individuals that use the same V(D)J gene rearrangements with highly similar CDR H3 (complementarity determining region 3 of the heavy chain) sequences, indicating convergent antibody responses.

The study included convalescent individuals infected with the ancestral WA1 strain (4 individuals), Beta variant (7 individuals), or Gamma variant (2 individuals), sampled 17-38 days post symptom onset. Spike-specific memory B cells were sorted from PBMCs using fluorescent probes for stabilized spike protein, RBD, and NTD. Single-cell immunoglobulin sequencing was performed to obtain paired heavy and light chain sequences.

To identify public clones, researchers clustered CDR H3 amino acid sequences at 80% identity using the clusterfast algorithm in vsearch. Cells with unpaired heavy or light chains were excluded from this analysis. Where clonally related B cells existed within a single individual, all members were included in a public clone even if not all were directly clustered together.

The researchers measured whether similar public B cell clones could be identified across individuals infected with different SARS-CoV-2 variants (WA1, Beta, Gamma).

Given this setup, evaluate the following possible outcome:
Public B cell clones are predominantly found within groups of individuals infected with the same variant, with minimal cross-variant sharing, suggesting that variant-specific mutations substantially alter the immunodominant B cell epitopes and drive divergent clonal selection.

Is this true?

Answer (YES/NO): NO